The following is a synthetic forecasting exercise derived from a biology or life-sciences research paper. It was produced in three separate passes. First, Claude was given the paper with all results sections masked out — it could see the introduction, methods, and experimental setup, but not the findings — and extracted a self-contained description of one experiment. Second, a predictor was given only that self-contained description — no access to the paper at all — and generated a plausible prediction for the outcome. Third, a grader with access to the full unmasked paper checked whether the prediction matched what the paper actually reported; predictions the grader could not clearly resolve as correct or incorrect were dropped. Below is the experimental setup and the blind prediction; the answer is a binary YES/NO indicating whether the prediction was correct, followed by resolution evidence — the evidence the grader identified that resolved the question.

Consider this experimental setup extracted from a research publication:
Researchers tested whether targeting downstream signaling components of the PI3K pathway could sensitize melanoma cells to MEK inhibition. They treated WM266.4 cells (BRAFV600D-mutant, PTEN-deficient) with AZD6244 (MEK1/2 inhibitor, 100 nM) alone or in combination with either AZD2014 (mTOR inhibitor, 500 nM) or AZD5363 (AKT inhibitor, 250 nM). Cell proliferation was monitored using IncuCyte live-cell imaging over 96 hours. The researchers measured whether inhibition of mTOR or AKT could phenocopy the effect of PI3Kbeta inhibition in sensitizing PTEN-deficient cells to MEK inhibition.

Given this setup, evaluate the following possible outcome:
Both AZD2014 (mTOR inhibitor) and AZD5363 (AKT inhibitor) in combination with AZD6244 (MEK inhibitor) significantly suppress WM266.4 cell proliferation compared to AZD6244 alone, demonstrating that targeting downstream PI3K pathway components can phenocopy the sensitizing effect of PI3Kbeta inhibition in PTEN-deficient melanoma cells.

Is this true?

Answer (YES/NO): YES